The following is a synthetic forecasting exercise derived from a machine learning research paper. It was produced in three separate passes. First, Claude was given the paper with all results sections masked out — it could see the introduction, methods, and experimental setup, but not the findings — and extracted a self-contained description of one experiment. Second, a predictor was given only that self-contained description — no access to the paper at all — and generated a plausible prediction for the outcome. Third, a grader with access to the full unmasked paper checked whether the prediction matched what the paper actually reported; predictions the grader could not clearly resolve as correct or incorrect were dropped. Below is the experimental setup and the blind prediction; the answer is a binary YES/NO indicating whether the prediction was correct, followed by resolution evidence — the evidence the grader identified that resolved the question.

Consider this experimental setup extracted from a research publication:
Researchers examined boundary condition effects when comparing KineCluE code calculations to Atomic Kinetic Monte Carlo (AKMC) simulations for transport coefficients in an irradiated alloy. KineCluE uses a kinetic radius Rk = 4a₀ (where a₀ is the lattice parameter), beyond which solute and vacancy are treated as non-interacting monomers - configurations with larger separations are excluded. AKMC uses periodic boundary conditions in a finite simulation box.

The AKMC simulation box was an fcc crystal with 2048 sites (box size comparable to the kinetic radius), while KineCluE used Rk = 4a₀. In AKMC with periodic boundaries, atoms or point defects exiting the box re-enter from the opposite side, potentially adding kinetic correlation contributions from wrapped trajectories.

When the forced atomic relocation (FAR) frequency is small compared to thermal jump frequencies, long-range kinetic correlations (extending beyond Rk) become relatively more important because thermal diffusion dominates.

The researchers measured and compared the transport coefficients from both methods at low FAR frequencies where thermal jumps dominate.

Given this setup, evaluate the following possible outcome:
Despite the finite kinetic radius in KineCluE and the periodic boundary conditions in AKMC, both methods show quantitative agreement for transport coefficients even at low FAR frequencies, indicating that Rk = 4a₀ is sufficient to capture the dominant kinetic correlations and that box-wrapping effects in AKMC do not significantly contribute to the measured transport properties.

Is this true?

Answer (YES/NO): NO